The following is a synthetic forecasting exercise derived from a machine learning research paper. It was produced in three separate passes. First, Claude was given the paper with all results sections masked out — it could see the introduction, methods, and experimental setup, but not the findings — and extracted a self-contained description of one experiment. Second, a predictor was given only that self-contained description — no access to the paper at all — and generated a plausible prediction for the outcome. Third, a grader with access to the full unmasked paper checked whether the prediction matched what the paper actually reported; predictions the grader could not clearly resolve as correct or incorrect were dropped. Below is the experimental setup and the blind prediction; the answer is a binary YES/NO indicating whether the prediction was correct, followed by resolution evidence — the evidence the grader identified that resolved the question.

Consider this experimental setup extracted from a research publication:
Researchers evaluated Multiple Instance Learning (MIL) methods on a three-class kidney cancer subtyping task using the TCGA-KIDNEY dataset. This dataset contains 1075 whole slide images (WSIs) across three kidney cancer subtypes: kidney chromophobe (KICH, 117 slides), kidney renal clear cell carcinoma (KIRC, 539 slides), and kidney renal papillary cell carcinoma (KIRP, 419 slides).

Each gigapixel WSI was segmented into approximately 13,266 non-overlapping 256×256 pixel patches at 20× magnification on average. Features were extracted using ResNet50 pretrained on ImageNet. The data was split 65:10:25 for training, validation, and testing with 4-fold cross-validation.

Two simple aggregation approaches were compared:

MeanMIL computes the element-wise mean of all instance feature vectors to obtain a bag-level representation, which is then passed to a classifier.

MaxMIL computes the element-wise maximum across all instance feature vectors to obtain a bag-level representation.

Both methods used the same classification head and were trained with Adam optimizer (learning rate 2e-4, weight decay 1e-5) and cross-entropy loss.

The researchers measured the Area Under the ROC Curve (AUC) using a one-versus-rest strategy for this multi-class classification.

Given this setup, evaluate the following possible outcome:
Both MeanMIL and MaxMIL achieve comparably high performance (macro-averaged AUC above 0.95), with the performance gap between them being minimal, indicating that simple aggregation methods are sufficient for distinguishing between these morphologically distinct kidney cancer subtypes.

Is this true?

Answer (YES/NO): NO